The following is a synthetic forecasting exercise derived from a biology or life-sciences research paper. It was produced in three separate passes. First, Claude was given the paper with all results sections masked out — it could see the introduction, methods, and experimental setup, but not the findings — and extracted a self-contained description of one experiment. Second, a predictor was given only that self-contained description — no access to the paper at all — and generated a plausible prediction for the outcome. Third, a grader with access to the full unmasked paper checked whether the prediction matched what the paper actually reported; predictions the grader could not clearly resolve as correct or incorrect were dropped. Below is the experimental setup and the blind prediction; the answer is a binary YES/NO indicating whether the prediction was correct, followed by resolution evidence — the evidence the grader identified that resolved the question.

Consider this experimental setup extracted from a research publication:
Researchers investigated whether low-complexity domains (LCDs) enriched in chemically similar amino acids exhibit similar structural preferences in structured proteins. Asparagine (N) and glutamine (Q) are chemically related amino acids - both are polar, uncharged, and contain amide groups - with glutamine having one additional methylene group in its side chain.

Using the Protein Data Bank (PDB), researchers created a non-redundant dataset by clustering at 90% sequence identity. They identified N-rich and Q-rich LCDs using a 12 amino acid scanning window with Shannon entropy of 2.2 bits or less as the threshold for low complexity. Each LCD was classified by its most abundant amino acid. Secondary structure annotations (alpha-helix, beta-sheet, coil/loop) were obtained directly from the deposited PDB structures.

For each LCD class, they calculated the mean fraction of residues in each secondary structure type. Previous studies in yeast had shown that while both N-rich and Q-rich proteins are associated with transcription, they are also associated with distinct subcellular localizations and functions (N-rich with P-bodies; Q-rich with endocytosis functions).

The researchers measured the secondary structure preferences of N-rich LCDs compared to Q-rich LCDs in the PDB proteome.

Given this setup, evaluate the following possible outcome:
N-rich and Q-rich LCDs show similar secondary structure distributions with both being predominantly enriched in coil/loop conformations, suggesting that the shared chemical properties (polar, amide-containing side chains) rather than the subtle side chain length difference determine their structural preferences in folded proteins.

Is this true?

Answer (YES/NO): NO